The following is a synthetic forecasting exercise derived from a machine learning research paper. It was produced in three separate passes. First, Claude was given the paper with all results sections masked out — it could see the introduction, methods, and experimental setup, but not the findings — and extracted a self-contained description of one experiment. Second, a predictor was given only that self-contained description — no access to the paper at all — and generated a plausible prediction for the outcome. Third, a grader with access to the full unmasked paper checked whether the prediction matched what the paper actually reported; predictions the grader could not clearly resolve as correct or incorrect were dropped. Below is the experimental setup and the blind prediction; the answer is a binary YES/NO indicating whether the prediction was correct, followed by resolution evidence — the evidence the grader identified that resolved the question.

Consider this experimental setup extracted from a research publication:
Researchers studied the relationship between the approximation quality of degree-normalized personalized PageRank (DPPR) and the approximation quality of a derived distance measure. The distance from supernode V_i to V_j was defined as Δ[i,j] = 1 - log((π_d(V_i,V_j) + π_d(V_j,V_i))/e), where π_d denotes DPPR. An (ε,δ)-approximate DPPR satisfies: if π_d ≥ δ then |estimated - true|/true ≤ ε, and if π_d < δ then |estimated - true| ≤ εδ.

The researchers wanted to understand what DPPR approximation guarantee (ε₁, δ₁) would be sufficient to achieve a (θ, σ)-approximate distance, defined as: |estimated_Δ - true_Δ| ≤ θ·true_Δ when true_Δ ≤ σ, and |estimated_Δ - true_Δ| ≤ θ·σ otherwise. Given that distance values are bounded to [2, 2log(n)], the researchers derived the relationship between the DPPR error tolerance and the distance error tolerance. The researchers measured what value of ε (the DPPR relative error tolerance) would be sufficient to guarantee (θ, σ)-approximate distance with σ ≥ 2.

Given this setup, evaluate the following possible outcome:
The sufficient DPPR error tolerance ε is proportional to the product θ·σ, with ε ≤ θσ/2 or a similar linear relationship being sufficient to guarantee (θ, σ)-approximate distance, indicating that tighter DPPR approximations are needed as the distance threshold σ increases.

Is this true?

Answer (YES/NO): NO